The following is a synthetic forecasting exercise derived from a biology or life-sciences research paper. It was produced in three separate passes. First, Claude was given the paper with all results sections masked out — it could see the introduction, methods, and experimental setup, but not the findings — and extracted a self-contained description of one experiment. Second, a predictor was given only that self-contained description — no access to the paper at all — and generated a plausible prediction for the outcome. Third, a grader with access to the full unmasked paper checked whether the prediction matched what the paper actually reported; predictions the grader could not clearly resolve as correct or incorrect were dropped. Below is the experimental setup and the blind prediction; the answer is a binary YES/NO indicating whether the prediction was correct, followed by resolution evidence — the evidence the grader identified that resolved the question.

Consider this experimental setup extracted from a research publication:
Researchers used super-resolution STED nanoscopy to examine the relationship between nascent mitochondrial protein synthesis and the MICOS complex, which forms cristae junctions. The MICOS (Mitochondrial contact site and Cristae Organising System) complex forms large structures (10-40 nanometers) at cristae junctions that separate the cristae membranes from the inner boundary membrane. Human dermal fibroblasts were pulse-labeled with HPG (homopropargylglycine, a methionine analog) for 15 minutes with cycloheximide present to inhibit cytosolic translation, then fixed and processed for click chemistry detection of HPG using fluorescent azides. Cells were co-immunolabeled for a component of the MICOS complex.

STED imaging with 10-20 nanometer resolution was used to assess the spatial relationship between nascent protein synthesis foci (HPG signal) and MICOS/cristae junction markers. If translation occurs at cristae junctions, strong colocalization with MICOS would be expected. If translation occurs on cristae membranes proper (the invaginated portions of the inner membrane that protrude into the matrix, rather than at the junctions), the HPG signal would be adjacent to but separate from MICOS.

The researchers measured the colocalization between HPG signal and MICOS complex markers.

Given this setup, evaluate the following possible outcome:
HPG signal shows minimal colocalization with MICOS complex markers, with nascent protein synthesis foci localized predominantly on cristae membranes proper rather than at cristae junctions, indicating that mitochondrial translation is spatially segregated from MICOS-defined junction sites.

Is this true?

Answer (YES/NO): YES